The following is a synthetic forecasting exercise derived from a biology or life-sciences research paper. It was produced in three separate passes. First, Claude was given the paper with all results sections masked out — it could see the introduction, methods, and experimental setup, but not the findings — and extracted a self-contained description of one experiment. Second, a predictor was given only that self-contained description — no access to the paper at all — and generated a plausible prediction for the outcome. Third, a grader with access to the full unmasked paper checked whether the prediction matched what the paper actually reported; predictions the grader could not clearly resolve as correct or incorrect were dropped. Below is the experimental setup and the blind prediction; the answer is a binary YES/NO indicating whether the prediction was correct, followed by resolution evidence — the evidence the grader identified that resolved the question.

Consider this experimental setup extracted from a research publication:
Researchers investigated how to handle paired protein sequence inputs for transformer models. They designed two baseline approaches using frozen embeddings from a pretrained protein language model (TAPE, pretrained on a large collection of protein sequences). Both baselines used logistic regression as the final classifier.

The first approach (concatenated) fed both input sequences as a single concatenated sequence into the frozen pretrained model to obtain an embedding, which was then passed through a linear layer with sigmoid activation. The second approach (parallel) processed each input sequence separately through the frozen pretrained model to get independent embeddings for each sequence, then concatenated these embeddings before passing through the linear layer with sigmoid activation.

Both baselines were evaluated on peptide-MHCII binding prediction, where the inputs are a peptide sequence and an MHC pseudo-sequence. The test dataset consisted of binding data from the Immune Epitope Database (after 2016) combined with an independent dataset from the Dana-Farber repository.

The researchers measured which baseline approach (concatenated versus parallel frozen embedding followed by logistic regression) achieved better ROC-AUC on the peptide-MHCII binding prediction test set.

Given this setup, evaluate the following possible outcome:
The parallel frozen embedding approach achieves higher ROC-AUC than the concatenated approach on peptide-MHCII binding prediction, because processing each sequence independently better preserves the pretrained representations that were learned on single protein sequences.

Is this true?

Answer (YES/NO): YES